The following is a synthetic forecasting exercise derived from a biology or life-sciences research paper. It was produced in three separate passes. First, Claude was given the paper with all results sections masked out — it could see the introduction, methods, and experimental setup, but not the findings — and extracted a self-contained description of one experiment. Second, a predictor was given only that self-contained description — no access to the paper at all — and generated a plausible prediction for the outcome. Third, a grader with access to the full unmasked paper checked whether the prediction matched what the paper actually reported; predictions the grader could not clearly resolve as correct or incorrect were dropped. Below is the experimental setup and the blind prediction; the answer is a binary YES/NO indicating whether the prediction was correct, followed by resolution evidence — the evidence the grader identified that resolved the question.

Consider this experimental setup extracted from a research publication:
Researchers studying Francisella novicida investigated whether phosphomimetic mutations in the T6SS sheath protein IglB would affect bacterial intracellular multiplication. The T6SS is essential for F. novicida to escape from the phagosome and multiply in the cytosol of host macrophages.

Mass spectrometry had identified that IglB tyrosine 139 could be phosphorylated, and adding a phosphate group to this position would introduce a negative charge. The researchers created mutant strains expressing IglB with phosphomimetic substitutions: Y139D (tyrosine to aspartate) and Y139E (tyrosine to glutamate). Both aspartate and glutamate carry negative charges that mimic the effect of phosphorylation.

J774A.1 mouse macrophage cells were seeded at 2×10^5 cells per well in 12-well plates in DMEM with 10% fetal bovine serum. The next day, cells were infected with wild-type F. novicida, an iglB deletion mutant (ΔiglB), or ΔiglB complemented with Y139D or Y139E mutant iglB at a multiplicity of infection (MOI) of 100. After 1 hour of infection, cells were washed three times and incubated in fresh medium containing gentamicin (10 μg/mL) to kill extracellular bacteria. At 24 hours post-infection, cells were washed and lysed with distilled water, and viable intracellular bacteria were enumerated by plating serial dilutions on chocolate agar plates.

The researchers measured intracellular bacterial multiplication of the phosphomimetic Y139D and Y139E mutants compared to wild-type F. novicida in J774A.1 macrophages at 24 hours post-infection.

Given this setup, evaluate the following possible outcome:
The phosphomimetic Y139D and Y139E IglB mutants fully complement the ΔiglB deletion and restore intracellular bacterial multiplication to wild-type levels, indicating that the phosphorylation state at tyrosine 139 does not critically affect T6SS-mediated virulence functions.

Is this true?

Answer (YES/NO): NO